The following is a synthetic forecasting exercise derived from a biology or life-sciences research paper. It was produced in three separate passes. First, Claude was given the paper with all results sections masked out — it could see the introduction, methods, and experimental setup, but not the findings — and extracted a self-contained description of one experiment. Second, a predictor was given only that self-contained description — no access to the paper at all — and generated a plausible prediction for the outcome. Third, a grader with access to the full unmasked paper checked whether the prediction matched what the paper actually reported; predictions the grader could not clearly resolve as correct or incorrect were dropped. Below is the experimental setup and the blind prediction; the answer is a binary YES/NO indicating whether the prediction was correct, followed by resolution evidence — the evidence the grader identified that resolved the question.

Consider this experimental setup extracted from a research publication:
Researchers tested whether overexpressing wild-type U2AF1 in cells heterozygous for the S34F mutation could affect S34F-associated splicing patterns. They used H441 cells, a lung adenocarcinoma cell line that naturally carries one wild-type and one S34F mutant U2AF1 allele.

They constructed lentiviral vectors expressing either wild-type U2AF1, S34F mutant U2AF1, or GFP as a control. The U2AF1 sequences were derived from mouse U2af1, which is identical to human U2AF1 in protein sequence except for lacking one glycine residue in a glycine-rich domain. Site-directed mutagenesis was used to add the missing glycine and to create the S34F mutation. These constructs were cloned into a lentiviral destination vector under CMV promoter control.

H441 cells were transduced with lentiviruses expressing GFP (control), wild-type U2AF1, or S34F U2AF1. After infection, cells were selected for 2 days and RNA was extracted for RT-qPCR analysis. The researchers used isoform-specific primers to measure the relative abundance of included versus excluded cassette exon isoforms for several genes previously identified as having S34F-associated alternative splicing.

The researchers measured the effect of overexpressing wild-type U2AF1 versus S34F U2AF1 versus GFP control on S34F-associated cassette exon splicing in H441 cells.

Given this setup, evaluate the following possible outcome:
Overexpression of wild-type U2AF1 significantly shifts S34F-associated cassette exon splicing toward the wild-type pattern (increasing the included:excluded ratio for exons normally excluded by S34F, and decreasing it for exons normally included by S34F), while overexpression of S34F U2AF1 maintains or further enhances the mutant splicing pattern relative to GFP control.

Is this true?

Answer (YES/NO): YES